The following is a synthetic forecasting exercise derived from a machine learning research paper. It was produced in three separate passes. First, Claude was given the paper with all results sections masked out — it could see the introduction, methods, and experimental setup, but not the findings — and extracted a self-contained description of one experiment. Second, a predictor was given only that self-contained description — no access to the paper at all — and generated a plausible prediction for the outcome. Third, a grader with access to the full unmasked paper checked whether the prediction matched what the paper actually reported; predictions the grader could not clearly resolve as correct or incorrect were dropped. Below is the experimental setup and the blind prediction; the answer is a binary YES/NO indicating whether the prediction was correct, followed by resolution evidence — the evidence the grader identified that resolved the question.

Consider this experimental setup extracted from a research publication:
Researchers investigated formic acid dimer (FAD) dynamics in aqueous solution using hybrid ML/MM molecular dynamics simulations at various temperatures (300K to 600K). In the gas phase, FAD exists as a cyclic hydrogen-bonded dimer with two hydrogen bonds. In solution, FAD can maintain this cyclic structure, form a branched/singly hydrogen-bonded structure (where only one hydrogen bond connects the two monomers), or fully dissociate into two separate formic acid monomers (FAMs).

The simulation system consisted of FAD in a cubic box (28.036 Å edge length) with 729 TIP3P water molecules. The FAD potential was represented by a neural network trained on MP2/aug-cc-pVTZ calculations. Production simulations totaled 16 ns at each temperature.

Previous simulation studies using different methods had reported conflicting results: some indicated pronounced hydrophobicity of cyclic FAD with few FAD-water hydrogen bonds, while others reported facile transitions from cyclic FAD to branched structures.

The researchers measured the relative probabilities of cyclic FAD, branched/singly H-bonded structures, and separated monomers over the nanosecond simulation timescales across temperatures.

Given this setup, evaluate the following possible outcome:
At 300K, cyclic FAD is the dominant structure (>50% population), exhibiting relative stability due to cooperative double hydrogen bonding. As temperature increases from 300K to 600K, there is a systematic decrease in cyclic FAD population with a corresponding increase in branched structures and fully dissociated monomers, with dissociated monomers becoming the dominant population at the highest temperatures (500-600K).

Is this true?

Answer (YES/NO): NO